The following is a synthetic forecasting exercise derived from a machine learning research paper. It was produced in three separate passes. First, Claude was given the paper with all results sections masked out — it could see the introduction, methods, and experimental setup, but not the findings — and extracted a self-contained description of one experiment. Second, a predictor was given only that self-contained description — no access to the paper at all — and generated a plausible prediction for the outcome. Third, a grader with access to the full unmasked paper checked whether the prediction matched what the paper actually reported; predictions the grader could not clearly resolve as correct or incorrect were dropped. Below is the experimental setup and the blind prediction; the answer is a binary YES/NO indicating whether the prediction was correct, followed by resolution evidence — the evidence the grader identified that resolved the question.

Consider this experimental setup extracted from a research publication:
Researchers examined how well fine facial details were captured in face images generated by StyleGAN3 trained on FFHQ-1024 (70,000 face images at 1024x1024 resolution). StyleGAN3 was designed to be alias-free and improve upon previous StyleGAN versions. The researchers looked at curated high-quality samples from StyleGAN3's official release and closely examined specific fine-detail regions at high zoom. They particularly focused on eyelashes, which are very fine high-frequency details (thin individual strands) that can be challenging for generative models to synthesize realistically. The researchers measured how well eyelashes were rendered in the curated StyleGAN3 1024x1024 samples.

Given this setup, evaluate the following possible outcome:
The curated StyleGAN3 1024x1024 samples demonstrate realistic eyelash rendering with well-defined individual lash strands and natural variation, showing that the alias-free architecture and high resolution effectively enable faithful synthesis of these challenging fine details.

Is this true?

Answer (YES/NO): NO